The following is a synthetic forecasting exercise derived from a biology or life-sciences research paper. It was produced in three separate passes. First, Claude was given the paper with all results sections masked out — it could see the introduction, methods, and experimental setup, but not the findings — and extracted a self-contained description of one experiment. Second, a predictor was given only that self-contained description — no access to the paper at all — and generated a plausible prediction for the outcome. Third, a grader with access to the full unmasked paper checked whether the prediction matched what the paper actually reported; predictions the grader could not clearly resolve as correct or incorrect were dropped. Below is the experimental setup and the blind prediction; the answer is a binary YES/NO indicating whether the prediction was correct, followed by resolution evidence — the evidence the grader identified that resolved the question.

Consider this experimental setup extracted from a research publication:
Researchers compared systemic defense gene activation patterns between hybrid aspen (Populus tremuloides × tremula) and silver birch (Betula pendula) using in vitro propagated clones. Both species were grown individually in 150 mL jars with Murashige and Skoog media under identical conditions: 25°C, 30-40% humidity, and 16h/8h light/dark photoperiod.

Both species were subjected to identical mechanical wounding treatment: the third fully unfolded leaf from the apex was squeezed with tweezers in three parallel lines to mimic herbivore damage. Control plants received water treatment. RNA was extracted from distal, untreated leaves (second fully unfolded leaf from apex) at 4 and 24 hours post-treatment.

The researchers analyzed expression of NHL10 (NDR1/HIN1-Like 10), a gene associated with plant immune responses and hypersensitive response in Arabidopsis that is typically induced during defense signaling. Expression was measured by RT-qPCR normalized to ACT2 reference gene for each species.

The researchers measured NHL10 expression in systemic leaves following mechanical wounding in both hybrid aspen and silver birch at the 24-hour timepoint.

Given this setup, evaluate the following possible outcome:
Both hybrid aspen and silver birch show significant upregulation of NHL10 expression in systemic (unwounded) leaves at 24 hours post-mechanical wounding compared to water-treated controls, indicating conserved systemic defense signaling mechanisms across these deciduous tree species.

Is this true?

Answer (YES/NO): NO